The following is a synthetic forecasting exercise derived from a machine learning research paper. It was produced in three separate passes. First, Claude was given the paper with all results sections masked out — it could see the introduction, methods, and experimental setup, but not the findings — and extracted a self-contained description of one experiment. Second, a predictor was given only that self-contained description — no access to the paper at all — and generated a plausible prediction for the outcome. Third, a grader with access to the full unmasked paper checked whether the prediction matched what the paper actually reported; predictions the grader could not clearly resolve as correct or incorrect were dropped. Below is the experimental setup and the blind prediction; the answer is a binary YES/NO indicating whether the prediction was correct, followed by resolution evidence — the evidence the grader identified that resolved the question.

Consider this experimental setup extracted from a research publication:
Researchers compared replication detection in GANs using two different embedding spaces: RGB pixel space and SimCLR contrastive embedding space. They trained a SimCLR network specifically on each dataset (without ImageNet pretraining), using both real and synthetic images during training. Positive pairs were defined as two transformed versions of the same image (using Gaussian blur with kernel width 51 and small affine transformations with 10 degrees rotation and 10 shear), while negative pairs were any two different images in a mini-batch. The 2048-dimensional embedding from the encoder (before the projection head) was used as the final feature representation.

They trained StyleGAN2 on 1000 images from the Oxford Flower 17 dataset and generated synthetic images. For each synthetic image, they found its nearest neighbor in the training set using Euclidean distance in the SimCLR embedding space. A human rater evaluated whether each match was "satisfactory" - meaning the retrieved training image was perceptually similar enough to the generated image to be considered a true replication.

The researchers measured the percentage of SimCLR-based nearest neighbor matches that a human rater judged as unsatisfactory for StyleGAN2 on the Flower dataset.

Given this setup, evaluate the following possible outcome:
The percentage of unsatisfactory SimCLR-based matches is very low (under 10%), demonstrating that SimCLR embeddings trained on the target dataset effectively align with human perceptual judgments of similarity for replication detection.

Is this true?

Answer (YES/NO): NO